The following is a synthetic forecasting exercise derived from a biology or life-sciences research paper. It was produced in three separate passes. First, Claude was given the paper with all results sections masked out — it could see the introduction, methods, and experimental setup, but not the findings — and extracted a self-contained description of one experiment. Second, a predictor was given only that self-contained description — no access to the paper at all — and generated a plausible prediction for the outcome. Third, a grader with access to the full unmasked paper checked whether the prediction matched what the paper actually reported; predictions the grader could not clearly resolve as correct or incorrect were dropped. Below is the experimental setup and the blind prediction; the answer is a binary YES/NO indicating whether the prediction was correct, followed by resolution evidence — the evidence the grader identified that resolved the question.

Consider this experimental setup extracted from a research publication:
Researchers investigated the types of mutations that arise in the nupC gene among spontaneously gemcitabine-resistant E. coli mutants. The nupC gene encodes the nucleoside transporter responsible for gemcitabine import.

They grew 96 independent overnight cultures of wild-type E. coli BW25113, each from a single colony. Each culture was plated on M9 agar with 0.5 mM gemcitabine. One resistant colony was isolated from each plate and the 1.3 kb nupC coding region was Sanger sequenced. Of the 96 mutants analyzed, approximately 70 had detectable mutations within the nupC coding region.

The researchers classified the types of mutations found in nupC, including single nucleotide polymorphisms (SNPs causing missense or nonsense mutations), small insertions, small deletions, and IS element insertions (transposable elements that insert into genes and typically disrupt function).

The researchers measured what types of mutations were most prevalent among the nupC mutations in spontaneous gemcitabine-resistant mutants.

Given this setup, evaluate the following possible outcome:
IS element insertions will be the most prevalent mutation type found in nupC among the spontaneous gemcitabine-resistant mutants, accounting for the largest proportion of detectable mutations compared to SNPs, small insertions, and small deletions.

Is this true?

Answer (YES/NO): NO